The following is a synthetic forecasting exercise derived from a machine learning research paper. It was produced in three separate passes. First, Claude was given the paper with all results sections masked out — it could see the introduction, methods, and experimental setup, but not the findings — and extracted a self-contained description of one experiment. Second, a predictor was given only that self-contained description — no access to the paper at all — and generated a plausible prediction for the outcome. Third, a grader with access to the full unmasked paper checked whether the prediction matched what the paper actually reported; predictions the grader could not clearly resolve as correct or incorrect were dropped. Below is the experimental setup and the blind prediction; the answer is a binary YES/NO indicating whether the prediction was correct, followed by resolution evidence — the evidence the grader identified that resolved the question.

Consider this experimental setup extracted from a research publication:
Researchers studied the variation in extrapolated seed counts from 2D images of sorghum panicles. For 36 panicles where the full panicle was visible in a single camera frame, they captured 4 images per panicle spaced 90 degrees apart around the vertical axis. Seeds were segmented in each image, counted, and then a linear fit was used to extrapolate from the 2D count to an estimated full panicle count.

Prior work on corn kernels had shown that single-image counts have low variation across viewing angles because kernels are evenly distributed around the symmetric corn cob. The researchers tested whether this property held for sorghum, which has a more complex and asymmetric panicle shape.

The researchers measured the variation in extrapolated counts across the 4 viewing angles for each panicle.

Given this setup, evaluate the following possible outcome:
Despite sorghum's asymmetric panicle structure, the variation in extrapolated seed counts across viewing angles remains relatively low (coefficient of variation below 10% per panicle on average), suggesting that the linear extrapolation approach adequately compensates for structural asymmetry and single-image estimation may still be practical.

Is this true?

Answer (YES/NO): NO